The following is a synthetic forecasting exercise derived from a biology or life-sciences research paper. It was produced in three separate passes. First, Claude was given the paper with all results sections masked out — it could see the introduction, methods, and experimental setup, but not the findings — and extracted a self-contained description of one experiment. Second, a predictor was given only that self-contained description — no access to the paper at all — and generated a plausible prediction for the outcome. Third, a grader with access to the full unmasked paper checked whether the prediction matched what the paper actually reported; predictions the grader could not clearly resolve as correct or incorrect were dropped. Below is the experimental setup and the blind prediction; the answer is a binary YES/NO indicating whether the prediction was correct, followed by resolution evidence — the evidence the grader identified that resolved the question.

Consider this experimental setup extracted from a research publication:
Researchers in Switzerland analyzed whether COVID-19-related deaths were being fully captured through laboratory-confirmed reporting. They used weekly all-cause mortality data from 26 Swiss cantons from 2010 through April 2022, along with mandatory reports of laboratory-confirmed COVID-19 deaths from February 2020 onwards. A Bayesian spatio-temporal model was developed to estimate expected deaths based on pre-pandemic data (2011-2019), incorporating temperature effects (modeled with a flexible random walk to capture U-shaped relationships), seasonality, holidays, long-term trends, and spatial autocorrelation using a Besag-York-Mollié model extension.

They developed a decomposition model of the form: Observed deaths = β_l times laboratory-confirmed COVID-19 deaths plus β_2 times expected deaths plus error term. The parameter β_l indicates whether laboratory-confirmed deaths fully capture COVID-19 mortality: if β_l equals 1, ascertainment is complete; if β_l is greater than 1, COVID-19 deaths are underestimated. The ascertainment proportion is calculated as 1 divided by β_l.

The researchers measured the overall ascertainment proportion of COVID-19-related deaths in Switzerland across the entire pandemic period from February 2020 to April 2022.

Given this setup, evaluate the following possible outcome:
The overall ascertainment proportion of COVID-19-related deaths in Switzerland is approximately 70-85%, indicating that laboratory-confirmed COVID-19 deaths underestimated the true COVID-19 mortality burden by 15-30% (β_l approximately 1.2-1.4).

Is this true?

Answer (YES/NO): YES